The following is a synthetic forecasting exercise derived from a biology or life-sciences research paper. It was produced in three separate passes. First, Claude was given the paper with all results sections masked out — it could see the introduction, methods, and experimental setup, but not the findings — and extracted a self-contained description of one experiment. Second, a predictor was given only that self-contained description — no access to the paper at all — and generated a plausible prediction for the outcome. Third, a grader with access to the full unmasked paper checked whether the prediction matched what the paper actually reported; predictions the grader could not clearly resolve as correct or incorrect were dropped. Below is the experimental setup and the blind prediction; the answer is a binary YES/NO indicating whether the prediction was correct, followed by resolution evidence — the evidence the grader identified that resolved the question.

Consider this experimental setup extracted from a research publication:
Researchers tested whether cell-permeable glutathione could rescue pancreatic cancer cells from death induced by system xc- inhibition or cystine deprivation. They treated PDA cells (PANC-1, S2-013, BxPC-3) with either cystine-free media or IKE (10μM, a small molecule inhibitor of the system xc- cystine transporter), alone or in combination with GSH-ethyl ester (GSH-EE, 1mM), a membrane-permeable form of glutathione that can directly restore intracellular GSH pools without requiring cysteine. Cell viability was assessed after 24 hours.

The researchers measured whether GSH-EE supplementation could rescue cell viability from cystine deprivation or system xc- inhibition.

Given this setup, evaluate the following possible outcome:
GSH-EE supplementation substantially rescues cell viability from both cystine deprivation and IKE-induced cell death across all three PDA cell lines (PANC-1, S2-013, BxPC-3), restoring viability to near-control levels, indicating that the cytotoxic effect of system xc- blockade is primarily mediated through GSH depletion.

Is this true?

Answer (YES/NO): NO